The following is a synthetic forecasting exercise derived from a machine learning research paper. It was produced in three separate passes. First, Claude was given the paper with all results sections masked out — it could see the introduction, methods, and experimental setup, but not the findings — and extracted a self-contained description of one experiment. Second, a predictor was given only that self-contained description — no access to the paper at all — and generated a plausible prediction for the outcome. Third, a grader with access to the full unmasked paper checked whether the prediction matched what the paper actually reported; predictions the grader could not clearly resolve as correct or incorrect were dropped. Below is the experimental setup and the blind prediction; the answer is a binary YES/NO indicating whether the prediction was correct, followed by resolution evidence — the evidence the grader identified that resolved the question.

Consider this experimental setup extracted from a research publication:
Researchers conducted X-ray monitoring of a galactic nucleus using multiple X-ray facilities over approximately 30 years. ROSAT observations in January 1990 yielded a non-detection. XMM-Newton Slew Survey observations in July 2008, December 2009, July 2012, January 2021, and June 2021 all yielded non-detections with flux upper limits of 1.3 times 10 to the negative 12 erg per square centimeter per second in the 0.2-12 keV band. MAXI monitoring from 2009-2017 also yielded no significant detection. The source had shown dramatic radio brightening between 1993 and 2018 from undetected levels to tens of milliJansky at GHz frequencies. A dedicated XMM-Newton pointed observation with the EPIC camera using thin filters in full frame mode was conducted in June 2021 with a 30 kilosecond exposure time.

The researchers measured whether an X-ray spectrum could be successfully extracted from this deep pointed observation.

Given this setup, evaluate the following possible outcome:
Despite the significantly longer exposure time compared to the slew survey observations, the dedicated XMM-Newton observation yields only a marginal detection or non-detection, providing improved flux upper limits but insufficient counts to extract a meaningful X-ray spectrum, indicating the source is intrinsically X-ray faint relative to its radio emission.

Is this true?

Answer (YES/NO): NO